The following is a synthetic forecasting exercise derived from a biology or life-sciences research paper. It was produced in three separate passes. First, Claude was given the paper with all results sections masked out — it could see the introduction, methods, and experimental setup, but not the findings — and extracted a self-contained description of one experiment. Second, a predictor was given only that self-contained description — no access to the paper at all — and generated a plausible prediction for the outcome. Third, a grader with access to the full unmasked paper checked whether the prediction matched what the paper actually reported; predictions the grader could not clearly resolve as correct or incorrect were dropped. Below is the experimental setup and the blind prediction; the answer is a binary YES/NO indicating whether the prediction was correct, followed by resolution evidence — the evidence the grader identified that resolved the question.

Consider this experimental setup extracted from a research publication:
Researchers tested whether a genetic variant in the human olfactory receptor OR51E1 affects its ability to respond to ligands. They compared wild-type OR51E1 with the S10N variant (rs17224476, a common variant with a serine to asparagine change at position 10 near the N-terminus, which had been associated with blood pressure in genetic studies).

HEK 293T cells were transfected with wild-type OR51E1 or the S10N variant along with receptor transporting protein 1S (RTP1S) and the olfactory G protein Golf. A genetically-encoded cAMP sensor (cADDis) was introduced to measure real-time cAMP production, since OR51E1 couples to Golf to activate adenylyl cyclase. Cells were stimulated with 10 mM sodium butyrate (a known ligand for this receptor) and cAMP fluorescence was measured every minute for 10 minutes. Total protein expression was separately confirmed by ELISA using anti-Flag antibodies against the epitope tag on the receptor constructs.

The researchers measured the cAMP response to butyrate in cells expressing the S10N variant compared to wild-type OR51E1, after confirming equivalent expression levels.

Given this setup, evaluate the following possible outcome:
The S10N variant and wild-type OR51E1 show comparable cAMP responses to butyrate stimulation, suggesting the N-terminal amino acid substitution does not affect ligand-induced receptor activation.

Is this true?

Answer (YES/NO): NO